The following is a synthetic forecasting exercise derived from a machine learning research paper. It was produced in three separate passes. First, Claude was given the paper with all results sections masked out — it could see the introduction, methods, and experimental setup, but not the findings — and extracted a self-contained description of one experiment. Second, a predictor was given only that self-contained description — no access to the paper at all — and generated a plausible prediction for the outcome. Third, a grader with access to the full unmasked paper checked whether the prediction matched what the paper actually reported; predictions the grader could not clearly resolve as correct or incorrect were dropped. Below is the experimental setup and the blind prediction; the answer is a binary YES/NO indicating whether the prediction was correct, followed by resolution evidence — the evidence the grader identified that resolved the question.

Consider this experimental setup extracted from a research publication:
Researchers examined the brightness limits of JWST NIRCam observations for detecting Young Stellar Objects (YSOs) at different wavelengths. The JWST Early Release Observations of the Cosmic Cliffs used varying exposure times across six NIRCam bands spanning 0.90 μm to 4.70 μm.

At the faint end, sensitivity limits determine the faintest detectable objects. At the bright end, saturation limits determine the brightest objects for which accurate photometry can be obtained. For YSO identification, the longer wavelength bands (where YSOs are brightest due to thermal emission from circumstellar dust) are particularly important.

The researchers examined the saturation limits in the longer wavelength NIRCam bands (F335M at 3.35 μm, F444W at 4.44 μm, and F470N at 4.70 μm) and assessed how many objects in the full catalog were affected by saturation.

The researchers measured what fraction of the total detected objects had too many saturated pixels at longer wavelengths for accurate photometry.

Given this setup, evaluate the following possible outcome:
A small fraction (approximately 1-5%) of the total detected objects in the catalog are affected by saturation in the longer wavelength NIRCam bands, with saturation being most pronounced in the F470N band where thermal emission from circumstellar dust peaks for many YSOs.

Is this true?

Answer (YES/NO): NO